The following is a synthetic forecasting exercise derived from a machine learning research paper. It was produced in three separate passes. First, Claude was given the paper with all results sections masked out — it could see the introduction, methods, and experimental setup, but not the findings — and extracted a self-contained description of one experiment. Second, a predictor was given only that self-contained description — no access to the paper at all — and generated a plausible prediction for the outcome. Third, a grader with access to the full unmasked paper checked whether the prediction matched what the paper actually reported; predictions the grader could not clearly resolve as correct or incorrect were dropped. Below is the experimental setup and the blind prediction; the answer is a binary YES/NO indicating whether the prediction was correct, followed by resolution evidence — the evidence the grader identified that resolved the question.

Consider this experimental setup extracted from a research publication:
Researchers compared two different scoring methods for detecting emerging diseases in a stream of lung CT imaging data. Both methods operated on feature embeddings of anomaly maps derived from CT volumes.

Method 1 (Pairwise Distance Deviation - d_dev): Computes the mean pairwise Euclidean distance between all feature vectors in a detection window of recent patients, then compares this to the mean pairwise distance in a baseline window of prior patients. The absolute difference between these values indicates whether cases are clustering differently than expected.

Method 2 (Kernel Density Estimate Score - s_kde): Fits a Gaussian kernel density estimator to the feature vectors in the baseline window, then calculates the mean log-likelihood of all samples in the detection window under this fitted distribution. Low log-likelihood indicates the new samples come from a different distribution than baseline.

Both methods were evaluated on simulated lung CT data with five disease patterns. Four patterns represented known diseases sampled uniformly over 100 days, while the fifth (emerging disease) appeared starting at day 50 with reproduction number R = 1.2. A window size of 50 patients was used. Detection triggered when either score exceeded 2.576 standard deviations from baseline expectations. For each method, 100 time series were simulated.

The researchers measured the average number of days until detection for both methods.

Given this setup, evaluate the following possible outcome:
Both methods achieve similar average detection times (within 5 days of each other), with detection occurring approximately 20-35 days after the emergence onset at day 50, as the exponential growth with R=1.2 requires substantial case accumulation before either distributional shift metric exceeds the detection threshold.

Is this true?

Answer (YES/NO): YES